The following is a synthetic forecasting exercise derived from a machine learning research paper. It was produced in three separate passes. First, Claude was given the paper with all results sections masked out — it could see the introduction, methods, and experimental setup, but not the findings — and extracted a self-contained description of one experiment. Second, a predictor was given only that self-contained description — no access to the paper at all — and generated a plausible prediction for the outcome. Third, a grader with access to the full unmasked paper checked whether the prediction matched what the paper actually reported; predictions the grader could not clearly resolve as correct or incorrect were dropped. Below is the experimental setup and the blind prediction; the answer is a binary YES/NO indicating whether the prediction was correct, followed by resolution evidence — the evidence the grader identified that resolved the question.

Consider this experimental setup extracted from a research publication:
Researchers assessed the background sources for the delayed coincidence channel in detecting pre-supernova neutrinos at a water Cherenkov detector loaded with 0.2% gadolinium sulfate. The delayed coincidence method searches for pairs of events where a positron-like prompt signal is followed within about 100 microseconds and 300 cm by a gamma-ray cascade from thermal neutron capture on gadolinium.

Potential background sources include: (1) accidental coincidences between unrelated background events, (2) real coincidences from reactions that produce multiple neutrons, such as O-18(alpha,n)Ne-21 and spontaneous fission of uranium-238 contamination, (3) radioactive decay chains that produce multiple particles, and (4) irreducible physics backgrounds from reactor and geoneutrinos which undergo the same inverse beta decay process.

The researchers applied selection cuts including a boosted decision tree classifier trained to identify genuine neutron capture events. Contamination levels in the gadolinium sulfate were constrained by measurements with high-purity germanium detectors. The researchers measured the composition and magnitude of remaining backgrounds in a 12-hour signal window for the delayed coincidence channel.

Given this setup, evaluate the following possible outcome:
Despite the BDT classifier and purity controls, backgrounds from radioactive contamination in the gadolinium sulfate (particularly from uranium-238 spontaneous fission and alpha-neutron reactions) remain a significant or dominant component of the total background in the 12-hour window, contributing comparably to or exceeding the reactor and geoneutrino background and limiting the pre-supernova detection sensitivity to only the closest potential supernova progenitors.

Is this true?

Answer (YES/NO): NO